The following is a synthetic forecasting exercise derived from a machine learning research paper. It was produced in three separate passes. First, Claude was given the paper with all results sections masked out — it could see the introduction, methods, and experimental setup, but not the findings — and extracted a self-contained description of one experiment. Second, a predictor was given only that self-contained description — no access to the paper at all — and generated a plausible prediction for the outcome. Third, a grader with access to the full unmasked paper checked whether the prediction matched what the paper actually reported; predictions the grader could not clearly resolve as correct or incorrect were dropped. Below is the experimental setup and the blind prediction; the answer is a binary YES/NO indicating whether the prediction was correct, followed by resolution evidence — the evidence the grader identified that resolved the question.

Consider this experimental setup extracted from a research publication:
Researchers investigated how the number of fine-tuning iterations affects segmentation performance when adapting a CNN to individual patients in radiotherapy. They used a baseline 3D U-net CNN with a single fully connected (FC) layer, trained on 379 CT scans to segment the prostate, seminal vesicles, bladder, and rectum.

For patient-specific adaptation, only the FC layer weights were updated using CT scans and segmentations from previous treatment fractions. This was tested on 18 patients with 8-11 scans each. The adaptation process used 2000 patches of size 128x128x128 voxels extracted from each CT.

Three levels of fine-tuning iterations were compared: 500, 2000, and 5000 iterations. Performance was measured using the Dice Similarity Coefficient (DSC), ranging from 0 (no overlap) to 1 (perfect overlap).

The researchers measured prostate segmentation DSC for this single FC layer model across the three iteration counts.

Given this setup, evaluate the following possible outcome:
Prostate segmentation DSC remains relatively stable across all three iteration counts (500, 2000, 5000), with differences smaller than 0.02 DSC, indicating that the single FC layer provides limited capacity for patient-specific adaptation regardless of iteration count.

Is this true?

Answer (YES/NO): NO